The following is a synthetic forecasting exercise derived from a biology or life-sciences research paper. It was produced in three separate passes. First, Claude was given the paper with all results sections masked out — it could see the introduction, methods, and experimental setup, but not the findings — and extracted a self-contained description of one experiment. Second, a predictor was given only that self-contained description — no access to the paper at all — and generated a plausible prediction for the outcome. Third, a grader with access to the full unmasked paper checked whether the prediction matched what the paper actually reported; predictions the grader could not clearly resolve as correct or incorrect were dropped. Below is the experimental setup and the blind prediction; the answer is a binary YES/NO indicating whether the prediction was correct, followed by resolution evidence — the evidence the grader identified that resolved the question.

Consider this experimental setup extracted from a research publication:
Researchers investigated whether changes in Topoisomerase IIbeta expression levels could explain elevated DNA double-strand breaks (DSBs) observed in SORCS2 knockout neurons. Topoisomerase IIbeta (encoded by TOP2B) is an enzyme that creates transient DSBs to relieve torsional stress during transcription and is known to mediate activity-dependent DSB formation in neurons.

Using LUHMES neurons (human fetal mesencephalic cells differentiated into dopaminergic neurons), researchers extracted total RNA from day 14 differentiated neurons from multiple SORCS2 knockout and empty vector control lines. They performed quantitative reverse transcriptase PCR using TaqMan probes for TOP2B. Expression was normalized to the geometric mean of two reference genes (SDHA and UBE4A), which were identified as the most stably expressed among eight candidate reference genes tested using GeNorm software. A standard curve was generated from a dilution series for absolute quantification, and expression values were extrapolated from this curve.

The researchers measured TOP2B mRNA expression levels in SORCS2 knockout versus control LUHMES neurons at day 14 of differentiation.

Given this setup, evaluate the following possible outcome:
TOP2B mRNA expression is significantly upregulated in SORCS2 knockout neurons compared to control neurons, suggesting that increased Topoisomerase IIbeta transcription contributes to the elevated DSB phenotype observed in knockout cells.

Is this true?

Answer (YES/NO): NO